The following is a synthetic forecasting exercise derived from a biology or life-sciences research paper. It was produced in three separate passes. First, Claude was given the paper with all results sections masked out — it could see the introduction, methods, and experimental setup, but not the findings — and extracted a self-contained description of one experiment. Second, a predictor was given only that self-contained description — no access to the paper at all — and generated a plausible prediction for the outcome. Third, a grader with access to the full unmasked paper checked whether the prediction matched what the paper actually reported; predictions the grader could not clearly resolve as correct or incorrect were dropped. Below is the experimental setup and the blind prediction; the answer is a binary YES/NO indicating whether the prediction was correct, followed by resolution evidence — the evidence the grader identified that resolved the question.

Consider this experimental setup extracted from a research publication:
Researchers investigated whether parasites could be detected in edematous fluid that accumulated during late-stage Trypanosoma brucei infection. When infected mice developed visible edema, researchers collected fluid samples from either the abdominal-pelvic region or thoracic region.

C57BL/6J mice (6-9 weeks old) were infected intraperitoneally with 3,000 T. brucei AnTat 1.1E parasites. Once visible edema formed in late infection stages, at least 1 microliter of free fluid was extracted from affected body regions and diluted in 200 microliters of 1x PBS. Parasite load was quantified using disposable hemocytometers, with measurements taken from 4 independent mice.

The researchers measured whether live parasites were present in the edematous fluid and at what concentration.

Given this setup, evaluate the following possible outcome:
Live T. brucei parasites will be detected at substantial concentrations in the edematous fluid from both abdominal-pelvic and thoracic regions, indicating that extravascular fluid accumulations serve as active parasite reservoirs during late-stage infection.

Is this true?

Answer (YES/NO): YES